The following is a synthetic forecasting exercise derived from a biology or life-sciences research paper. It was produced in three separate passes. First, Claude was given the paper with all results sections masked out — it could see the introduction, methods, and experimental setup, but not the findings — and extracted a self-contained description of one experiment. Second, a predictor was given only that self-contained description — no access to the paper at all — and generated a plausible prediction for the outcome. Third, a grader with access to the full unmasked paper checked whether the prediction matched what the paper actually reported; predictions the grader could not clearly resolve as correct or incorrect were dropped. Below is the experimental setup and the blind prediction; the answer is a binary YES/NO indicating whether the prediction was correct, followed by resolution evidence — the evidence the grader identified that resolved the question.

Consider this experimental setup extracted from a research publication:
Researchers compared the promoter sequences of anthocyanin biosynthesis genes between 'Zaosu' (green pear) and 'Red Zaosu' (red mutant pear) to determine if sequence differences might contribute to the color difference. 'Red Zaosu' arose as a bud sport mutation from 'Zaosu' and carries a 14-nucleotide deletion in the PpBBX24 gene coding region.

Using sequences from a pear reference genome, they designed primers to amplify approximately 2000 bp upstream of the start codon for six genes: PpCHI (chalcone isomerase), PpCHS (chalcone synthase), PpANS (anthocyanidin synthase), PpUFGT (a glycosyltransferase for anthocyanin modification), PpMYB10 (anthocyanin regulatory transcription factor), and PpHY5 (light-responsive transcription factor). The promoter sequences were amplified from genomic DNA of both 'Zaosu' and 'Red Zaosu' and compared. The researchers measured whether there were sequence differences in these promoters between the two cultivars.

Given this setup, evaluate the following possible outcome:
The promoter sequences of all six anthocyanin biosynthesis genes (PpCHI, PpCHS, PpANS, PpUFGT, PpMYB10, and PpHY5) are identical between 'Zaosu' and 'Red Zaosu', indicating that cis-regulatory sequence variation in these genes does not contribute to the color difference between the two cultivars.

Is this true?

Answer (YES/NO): YES